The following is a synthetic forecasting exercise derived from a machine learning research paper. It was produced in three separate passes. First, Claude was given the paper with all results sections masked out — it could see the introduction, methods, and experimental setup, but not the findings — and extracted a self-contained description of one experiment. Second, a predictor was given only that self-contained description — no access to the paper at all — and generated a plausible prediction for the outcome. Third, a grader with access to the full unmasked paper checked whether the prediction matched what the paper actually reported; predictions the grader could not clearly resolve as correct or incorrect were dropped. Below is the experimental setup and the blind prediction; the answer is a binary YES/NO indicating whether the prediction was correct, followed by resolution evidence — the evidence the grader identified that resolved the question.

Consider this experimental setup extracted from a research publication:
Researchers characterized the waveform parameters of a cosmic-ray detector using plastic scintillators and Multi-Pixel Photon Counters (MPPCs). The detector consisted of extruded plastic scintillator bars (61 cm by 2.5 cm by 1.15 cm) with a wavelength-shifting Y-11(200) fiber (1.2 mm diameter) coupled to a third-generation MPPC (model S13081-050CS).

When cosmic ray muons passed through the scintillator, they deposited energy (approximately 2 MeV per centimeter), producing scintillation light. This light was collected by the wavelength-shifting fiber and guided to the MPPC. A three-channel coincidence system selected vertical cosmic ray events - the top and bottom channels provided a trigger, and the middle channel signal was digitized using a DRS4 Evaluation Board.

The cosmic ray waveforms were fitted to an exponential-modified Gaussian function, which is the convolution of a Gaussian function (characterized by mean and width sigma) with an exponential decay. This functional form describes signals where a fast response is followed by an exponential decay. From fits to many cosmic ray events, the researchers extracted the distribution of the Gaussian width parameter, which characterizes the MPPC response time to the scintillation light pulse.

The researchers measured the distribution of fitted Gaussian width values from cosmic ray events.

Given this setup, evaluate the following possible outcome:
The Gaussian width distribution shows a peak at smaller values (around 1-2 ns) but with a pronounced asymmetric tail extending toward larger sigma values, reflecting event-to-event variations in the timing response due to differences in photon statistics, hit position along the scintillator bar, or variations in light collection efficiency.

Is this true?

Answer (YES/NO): NO